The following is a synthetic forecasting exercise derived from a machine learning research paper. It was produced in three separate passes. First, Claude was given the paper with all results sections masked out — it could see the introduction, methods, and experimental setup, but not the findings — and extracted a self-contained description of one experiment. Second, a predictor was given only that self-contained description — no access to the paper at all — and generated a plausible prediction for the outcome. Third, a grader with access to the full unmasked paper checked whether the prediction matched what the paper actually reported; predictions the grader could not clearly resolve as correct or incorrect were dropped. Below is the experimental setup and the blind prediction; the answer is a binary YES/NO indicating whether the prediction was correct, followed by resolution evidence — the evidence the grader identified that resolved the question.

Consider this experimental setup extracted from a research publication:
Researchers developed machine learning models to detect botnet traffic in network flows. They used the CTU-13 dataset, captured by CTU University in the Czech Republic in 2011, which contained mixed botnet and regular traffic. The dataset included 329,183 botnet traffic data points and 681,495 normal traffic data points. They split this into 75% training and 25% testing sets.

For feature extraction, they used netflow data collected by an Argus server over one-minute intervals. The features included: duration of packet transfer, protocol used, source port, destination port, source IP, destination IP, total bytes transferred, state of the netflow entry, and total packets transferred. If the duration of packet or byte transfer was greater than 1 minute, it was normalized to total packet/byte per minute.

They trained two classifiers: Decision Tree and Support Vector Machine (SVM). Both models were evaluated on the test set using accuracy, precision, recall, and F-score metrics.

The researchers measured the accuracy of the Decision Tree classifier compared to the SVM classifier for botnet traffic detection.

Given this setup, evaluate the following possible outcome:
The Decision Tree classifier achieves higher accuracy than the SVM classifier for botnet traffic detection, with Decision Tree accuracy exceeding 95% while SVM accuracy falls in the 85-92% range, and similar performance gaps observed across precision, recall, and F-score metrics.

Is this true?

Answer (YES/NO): NO